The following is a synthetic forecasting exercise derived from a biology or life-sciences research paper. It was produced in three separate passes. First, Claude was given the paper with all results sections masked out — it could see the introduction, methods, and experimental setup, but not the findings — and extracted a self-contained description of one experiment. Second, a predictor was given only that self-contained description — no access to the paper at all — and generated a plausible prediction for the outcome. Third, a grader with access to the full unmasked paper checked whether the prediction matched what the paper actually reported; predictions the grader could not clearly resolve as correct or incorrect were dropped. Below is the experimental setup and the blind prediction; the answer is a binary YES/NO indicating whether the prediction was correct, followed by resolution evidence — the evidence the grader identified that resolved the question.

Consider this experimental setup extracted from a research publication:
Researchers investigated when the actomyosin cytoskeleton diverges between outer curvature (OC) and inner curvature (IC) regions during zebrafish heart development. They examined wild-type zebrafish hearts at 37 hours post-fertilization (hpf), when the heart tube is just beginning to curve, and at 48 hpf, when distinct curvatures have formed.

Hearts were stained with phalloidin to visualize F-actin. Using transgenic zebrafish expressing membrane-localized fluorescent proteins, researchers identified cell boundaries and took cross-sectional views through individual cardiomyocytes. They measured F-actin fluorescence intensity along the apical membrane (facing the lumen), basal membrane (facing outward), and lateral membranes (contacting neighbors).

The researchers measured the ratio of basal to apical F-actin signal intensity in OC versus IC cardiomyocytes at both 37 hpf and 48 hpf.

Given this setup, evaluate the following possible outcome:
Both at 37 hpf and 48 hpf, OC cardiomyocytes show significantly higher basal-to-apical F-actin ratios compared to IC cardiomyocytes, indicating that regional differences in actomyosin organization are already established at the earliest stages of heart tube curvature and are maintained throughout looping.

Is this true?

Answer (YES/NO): NO